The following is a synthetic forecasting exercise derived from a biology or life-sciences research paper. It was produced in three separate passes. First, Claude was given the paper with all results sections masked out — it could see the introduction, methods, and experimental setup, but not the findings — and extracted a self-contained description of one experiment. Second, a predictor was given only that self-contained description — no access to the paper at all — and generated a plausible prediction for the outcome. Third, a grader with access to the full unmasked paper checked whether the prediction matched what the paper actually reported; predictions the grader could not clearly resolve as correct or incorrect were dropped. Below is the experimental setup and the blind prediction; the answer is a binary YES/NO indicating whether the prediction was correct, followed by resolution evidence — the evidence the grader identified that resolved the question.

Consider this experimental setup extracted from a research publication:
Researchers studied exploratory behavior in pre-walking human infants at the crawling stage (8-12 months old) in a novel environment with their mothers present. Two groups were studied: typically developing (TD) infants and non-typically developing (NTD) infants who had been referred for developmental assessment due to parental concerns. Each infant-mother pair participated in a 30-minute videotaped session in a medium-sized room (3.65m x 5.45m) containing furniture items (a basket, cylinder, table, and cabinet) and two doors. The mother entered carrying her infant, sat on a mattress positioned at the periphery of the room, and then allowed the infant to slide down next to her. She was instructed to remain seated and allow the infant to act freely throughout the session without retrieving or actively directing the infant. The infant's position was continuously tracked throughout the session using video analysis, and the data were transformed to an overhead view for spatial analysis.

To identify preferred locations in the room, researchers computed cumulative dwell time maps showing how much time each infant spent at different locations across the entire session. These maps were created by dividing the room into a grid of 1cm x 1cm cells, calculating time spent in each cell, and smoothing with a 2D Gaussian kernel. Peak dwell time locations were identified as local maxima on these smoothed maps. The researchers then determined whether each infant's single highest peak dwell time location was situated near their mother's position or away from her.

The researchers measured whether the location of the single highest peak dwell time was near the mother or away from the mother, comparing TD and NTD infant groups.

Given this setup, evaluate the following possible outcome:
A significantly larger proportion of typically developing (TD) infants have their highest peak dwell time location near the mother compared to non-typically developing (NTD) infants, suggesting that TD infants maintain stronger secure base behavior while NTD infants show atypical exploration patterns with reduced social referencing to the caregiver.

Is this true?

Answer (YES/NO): YES